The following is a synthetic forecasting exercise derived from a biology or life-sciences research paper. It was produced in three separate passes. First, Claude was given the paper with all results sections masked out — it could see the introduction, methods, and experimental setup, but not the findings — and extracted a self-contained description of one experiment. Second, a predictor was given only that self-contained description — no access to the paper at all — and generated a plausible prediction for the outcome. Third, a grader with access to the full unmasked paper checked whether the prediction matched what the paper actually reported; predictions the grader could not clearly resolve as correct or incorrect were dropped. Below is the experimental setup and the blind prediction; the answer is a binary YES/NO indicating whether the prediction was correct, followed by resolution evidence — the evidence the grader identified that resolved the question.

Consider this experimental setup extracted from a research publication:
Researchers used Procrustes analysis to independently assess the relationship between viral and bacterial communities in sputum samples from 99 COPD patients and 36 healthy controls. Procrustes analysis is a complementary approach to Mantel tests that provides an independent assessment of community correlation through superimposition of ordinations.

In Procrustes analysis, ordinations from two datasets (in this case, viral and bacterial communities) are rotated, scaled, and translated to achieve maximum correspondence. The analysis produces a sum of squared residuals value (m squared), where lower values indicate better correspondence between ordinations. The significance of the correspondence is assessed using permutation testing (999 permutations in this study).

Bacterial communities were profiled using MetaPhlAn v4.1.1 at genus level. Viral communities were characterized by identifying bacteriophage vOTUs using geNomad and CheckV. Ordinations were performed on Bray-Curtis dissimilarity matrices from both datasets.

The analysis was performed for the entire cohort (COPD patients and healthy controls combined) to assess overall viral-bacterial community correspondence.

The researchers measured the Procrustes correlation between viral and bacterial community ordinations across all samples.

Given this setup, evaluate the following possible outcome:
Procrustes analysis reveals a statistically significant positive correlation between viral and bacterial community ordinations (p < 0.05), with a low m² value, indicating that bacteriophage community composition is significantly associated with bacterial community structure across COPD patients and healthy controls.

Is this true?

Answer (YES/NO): NO